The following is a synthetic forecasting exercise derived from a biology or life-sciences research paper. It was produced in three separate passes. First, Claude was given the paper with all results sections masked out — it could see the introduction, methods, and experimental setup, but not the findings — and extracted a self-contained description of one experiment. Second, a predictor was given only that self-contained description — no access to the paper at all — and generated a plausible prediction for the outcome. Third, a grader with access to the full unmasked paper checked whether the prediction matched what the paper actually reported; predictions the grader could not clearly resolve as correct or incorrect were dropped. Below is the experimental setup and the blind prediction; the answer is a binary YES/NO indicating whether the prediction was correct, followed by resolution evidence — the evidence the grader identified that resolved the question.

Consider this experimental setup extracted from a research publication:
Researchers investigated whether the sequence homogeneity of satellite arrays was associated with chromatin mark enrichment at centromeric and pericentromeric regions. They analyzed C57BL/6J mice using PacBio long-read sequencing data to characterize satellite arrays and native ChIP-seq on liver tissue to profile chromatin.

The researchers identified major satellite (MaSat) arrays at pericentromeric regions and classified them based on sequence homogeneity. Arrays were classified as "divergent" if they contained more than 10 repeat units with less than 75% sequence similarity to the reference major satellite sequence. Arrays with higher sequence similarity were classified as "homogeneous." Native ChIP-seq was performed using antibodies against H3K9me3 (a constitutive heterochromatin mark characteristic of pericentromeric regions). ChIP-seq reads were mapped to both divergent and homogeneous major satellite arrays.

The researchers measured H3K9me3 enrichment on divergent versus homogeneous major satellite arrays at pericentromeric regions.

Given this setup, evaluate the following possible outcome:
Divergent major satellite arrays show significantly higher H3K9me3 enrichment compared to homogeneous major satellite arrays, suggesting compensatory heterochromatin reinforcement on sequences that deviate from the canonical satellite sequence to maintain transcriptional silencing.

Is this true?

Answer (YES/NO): NO